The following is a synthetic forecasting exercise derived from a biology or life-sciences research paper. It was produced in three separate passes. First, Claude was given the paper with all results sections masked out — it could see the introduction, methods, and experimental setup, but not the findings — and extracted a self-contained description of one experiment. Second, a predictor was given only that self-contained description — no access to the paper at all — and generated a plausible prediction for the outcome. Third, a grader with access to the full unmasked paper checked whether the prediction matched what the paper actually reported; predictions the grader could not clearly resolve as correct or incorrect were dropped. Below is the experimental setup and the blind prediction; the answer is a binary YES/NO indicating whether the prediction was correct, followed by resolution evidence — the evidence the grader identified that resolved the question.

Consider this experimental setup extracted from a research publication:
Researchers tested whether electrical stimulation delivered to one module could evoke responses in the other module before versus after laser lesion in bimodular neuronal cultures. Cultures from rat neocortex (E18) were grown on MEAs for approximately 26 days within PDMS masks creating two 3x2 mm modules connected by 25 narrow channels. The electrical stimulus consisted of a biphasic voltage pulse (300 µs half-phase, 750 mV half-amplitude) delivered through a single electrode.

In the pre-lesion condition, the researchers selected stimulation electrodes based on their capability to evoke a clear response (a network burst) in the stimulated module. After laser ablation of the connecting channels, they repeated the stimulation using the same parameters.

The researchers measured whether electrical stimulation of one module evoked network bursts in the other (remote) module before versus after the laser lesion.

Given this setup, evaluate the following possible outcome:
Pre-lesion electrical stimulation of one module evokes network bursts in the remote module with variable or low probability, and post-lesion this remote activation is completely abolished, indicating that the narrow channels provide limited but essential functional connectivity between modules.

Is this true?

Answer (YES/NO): NO